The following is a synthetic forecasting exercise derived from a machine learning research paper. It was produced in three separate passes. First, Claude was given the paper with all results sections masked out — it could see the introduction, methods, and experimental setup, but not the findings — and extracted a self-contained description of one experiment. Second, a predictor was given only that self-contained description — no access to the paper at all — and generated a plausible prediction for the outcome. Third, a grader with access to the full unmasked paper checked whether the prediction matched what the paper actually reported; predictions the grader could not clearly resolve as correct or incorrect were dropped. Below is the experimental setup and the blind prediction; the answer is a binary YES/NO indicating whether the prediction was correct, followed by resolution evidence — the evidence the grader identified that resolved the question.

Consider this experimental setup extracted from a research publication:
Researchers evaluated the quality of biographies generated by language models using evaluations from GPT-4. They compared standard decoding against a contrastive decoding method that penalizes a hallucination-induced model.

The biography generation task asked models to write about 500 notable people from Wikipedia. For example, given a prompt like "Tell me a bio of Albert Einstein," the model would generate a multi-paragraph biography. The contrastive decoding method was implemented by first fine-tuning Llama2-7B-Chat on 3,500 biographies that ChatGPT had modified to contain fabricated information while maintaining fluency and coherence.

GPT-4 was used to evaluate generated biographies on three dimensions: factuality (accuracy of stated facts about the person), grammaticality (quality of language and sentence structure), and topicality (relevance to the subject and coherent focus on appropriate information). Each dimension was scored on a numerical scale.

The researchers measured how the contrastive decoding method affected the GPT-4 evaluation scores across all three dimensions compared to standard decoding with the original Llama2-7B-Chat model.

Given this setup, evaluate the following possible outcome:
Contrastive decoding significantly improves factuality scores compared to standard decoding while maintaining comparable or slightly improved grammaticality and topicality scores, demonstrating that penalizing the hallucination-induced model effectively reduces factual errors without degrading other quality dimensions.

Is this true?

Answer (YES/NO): YES